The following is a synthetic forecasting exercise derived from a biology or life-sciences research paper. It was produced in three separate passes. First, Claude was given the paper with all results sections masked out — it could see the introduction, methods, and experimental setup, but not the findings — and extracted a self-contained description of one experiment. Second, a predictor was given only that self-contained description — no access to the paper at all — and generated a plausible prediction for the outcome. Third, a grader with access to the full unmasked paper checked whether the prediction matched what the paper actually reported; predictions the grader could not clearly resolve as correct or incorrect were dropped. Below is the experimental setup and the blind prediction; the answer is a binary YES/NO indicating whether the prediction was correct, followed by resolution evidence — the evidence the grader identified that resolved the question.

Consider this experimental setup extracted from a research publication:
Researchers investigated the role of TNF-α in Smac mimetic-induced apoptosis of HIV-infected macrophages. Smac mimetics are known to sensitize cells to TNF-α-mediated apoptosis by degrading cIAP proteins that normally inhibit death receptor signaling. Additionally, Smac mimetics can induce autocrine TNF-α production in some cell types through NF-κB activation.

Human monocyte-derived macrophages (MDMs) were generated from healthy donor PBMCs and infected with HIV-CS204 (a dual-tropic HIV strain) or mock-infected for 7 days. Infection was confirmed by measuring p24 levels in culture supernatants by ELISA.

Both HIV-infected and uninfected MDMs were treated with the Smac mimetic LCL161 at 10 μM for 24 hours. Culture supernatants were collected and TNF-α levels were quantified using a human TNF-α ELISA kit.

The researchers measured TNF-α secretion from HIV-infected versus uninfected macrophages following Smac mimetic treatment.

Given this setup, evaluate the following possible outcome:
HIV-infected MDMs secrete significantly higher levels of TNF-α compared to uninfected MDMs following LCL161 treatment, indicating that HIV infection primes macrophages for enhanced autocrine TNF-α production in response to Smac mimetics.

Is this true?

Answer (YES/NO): NO